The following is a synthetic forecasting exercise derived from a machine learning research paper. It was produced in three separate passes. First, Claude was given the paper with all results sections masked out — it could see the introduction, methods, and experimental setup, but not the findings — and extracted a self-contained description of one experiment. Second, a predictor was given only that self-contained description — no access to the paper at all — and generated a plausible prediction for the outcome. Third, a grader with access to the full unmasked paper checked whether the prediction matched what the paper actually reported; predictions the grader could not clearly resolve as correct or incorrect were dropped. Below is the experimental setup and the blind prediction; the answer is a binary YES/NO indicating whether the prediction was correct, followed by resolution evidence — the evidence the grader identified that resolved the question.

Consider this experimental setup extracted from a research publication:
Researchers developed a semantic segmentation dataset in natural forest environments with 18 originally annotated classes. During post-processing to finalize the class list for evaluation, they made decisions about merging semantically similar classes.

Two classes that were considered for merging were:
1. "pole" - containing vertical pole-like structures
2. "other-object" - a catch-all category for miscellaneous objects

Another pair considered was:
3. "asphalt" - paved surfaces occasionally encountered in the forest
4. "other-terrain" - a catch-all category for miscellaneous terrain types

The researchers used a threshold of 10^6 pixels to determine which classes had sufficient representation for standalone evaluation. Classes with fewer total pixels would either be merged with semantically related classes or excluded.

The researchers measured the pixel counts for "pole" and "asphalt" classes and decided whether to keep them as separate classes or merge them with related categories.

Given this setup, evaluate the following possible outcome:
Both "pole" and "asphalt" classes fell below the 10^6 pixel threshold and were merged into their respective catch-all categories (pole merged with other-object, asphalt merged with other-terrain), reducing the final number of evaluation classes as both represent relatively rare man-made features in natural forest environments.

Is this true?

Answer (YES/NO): YES